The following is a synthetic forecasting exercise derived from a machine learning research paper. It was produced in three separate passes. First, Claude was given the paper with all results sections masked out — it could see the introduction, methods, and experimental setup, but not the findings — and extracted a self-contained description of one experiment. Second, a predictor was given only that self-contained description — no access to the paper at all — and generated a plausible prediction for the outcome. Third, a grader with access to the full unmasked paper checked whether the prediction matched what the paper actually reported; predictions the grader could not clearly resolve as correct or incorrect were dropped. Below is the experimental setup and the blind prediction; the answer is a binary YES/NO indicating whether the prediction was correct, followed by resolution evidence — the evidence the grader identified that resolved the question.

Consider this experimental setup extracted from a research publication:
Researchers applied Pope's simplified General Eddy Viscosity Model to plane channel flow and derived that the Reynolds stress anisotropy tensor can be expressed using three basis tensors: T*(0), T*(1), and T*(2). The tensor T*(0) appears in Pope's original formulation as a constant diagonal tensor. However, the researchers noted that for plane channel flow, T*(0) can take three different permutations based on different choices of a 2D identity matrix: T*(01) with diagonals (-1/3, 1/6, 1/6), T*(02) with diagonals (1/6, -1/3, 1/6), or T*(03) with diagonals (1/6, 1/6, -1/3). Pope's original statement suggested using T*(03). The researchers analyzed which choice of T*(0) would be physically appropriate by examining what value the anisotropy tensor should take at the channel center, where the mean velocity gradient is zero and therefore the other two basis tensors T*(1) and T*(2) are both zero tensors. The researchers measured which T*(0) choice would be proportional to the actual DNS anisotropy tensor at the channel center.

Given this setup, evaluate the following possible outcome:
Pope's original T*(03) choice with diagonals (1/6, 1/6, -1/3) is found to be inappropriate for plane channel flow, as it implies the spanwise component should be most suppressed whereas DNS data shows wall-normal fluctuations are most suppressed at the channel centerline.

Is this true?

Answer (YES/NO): NO